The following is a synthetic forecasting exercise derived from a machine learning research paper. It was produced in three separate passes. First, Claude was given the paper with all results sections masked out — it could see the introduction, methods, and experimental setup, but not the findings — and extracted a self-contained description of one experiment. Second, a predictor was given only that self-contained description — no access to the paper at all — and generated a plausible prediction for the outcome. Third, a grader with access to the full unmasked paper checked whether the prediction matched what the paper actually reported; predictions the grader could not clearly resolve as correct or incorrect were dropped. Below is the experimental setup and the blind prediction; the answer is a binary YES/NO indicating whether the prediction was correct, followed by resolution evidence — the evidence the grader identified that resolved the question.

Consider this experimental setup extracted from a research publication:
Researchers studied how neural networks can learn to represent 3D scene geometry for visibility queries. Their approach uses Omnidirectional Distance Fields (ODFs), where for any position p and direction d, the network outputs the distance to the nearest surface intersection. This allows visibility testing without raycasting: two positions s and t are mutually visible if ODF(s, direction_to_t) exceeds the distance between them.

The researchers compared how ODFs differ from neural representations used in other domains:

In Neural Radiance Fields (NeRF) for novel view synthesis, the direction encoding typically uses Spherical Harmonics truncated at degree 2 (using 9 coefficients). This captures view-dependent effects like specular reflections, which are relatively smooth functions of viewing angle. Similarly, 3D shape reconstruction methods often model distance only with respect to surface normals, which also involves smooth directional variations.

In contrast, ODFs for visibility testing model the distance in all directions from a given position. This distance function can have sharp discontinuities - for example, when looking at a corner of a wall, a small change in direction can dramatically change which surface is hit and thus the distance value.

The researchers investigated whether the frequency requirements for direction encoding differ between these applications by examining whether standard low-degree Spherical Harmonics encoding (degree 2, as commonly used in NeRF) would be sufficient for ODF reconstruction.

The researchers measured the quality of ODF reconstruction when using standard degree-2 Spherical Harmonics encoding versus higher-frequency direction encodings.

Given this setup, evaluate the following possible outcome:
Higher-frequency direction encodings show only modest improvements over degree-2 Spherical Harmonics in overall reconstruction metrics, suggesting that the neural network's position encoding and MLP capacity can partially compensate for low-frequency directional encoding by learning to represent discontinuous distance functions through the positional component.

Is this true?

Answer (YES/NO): NO